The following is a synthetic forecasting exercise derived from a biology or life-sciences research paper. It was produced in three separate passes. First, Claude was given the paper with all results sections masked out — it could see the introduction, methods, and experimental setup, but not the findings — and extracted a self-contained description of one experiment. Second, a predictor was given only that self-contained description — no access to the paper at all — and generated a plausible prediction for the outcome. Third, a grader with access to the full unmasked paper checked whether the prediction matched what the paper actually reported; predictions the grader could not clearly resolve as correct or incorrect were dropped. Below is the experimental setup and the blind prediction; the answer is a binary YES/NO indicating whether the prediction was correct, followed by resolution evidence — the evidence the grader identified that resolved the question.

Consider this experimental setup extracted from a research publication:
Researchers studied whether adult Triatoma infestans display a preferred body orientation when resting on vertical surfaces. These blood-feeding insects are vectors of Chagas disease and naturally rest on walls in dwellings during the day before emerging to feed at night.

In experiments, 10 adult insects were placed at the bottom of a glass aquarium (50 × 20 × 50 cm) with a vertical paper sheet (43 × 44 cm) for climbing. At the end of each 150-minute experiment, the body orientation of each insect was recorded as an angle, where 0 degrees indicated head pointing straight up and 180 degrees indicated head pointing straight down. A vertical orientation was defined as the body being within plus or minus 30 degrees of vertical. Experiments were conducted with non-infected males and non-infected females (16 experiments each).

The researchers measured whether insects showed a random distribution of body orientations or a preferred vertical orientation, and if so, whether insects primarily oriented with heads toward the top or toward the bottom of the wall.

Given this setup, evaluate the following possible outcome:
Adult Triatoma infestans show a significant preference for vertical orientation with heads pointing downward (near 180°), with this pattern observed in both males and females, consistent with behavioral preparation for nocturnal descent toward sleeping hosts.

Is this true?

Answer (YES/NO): NO